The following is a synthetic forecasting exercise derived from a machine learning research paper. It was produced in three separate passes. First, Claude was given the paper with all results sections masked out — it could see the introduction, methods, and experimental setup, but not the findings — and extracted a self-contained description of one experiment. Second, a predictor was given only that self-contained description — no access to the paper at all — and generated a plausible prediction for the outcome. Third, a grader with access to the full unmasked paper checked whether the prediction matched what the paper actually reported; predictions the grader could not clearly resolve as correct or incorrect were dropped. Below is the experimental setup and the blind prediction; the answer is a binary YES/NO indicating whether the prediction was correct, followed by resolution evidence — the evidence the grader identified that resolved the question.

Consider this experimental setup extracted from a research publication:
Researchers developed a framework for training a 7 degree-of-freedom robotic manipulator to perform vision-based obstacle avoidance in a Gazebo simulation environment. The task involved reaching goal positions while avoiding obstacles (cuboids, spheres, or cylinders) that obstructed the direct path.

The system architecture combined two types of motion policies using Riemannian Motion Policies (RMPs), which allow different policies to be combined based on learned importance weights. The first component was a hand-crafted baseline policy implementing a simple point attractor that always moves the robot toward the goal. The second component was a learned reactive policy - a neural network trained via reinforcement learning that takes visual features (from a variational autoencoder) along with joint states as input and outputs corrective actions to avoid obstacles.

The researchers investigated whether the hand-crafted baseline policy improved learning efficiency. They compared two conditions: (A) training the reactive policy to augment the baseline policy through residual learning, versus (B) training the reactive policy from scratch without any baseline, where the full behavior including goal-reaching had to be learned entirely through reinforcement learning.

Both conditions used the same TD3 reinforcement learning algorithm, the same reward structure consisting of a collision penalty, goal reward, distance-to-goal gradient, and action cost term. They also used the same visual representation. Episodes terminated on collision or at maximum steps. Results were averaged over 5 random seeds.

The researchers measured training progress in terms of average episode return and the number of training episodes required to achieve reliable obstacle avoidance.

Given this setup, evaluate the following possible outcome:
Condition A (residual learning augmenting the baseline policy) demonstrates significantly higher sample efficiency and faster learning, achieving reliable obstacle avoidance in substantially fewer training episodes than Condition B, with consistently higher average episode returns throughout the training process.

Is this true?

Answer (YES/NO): YES